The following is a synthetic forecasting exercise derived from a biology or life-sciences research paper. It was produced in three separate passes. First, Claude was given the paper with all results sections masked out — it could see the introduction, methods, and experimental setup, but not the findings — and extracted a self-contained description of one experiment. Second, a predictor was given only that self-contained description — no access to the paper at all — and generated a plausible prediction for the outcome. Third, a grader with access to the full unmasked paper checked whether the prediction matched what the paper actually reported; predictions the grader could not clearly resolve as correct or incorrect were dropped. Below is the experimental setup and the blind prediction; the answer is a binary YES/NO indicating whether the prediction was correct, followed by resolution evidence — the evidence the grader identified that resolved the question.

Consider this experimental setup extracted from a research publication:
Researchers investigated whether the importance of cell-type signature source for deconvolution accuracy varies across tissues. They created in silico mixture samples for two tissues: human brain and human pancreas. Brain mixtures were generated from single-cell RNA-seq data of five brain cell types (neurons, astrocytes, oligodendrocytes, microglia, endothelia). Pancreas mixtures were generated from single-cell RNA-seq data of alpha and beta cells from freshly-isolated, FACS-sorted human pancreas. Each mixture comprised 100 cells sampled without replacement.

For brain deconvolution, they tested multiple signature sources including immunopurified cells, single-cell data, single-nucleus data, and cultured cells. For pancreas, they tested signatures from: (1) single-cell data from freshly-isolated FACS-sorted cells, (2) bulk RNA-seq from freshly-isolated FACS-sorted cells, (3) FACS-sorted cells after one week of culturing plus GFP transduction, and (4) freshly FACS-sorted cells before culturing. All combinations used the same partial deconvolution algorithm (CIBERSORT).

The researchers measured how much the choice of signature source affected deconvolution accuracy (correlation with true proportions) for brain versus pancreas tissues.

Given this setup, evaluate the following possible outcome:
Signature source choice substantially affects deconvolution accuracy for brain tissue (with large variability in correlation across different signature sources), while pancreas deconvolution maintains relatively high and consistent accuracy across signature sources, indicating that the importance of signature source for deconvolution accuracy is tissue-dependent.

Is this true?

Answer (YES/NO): YES